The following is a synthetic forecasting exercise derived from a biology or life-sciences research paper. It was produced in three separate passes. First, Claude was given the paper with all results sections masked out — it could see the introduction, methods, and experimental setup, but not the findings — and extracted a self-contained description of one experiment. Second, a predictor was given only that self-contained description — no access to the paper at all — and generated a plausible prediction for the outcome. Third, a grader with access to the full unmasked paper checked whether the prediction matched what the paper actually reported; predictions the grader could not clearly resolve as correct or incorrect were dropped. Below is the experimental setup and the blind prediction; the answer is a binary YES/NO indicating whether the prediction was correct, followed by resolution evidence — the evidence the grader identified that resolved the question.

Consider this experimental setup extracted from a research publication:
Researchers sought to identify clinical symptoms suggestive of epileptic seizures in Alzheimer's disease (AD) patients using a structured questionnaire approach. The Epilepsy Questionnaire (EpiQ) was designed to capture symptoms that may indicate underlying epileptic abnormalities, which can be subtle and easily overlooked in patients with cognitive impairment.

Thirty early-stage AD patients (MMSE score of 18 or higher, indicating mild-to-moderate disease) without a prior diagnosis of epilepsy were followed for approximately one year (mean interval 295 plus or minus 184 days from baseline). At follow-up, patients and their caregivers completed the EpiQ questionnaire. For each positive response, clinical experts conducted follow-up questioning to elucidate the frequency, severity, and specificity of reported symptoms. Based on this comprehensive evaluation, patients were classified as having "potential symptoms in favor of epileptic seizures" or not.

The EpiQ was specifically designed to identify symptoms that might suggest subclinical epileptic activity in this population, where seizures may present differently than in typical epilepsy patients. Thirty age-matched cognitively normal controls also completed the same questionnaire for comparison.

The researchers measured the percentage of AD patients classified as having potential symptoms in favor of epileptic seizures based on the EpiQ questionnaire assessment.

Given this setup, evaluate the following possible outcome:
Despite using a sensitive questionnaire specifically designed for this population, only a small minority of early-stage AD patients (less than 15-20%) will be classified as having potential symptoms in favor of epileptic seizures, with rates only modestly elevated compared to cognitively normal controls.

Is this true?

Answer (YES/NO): NO